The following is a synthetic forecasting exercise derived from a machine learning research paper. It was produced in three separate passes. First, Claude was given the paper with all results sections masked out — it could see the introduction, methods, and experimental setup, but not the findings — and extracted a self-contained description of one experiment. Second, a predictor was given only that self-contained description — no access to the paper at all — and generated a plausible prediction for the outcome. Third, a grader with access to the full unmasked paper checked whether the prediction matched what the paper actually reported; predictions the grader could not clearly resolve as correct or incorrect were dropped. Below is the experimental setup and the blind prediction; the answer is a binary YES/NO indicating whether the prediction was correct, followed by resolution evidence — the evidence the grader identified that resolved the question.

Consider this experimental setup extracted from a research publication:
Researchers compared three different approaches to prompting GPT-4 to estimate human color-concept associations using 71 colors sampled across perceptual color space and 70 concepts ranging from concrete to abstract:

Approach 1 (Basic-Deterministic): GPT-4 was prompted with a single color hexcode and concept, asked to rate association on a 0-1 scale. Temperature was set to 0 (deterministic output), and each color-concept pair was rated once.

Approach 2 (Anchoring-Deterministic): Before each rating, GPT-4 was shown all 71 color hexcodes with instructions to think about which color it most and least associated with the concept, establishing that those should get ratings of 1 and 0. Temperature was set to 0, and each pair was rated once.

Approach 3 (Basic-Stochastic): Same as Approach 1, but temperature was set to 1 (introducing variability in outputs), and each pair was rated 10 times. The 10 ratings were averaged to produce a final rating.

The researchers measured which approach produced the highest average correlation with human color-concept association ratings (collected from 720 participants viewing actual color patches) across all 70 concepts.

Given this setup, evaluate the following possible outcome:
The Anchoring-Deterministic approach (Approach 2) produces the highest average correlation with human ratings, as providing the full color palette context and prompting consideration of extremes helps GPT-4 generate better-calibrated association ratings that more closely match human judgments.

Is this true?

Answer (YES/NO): NO